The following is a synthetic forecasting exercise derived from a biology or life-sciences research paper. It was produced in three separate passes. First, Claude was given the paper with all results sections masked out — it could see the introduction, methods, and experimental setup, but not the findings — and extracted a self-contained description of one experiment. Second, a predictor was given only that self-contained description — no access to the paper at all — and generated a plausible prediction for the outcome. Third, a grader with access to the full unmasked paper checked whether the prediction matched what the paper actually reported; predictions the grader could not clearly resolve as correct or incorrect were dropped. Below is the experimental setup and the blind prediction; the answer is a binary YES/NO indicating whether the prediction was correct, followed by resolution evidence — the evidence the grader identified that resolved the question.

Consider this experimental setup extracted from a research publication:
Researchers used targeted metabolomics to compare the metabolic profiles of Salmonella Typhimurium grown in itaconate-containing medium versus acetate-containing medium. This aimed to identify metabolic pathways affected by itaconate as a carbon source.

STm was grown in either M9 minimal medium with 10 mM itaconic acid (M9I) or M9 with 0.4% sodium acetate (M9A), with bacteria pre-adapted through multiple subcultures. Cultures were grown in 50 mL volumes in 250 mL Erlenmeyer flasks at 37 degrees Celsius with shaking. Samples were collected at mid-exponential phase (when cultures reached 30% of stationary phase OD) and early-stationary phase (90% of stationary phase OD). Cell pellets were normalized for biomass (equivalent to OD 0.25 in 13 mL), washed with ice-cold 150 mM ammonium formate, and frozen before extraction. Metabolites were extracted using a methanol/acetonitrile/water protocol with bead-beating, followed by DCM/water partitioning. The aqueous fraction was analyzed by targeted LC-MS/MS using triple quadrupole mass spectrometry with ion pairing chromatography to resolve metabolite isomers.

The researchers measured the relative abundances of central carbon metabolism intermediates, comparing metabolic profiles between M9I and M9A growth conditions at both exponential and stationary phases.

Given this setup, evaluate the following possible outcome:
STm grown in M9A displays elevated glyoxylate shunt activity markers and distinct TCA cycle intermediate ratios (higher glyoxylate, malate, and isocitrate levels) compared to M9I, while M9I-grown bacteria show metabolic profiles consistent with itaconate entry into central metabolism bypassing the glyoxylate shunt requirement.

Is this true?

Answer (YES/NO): NO